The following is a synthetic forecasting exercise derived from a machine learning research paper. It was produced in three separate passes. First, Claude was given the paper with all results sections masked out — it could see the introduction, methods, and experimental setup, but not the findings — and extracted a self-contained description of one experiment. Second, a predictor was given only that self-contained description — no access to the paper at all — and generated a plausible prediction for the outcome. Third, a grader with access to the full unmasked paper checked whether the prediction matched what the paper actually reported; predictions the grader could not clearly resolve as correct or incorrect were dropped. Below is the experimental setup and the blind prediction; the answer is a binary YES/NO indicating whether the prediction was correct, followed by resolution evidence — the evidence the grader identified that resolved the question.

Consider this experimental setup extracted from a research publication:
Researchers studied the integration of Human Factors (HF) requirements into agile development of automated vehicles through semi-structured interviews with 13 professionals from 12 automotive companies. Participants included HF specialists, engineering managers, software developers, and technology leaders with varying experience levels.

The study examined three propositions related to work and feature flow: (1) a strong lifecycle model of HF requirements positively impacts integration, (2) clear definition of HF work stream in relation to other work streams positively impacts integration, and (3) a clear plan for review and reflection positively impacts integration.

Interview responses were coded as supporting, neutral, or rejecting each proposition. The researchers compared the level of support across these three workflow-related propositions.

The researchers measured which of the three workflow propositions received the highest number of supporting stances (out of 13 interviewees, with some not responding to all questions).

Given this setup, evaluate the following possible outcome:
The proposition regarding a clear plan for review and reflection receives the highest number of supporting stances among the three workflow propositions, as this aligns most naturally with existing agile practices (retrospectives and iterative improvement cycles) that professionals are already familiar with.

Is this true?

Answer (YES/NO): NO